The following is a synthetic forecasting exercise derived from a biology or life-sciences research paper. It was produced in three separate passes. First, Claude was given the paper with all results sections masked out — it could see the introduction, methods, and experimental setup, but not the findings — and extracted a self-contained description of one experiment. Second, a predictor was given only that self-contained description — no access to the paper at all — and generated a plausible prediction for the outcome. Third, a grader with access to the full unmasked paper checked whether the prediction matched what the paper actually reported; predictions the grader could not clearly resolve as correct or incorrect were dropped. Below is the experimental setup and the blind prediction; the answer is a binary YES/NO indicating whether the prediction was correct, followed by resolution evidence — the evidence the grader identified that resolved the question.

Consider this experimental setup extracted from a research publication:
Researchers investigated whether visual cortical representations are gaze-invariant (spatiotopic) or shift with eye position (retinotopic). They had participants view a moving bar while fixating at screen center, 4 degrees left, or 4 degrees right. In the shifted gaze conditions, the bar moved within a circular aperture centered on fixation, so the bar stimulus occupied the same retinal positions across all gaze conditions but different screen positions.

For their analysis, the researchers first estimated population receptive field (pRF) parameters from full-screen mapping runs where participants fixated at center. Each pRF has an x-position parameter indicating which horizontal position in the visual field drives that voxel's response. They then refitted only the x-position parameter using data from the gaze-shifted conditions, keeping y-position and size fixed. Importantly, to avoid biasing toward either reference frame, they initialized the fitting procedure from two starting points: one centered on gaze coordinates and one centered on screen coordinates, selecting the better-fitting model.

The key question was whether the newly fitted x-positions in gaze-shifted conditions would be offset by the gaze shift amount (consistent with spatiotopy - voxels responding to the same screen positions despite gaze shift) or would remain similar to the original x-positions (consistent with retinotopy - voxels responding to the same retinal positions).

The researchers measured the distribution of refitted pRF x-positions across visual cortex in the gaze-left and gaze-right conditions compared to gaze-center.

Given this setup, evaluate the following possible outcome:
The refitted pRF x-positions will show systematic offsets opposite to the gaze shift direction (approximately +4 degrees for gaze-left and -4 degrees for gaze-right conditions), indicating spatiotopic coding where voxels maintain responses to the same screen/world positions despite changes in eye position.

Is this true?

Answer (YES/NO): NO